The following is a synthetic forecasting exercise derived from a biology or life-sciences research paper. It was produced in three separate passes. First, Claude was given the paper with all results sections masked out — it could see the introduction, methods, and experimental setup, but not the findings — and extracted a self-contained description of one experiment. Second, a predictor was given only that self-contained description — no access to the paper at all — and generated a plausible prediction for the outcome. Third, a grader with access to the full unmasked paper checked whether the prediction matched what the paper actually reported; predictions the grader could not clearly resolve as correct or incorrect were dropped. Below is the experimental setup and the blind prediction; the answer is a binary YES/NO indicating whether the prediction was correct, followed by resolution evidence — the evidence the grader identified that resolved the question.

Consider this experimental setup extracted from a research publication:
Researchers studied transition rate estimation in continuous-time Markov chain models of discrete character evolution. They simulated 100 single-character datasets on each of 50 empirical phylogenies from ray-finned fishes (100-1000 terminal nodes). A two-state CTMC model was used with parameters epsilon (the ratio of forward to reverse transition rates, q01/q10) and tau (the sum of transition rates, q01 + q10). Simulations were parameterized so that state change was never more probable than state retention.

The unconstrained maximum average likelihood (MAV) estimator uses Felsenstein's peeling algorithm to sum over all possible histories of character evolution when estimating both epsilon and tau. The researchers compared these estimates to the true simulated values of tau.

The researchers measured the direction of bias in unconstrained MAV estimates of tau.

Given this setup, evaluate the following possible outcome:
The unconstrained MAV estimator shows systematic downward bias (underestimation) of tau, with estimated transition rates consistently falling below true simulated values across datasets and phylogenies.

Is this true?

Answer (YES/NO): NO